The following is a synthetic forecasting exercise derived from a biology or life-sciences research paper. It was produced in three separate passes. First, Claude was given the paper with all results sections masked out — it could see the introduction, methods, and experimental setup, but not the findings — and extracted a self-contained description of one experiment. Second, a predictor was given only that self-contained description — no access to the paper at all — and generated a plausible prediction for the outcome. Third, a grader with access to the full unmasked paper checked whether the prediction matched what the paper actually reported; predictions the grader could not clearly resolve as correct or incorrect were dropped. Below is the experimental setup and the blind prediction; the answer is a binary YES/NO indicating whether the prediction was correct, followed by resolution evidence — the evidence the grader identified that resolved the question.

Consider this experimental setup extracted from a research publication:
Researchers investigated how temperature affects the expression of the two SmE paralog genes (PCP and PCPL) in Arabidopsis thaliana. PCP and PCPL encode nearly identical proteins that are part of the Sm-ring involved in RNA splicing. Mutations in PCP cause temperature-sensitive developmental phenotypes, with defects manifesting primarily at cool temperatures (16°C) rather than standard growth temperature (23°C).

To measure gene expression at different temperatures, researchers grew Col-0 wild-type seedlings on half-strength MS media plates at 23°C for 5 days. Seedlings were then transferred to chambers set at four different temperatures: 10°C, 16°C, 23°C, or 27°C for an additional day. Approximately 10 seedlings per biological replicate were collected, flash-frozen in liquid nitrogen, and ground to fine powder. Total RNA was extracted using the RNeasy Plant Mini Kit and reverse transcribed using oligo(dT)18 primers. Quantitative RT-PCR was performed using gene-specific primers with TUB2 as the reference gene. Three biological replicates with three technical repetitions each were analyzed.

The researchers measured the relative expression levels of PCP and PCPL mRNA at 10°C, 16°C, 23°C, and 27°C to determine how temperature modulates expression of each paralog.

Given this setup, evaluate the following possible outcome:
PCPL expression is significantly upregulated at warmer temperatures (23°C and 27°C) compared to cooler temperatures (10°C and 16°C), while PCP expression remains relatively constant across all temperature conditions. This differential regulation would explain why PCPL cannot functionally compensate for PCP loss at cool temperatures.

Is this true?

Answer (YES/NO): NO